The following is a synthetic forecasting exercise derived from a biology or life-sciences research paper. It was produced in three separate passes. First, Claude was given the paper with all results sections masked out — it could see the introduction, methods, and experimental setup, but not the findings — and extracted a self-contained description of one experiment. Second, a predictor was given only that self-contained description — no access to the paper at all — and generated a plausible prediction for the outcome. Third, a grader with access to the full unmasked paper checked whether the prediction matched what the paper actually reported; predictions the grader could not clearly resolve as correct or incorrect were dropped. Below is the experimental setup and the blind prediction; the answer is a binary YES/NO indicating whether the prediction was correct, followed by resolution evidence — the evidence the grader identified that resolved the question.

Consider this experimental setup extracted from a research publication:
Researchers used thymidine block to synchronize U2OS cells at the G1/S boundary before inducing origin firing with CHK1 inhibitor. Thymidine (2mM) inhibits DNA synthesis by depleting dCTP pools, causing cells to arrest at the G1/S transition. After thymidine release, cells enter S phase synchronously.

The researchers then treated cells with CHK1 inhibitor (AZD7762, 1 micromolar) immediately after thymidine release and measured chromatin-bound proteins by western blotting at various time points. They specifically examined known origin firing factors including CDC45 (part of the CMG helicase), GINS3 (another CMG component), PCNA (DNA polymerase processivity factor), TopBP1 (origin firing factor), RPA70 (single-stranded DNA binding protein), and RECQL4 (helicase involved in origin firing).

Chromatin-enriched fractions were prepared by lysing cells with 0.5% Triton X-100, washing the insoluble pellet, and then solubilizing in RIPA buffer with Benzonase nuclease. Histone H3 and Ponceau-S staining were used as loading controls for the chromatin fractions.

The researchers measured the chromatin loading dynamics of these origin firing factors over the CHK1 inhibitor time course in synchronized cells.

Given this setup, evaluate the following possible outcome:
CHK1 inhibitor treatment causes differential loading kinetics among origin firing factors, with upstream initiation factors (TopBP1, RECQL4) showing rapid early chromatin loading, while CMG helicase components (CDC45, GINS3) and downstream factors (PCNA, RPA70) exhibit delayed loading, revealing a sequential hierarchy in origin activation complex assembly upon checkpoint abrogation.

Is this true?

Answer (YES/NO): NO